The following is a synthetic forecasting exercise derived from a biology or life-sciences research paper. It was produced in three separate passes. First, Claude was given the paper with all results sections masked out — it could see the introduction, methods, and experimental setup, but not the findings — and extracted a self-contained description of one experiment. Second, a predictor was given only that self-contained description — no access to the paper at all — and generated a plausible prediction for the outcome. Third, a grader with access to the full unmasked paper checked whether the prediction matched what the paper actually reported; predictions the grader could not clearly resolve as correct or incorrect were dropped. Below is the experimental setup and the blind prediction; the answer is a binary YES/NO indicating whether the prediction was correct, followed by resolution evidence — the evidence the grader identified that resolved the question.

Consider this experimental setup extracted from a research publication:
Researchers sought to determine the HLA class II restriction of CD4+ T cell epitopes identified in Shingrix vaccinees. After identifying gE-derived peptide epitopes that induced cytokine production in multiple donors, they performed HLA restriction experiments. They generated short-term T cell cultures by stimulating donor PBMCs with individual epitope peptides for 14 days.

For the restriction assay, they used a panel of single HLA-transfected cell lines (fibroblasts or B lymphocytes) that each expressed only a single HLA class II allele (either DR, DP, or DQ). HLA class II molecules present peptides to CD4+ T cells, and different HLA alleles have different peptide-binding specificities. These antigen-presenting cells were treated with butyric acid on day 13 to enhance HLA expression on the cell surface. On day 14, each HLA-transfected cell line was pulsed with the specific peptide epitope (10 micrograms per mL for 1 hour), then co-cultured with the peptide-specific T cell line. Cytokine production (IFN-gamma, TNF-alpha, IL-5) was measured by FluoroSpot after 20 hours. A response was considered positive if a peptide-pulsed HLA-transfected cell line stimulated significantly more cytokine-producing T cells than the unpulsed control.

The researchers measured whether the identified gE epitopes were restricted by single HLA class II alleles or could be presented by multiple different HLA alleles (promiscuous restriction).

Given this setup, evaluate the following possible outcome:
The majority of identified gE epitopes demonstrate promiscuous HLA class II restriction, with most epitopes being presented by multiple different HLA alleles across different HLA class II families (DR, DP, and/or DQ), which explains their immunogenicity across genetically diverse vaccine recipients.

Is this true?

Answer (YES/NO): NO